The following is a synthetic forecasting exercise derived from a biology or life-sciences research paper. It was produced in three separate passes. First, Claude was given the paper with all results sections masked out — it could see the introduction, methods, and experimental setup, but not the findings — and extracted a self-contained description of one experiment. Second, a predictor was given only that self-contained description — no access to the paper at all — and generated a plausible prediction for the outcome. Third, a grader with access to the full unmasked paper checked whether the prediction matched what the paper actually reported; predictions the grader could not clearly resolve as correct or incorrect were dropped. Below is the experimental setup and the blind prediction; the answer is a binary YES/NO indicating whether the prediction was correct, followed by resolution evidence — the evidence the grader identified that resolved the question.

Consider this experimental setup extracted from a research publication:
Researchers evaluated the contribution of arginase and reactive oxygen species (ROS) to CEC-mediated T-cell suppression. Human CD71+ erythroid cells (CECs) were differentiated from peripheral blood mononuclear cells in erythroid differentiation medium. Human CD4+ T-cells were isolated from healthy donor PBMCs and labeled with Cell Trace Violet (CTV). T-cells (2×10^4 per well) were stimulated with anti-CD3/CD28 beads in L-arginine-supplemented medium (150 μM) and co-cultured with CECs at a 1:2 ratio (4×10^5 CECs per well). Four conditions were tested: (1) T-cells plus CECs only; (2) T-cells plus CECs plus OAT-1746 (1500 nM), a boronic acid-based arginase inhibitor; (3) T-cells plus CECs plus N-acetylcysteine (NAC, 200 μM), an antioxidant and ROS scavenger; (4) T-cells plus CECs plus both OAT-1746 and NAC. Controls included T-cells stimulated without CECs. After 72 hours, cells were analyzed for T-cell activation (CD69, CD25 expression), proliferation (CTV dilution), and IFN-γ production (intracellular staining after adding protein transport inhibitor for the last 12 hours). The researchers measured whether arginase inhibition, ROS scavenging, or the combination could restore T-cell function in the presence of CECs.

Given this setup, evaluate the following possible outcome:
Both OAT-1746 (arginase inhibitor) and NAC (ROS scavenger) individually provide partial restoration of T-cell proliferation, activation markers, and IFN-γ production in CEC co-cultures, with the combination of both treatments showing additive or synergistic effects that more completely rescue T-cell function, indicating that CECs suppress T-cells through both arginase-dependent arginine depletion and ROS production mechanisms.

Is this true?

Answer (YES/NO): NO